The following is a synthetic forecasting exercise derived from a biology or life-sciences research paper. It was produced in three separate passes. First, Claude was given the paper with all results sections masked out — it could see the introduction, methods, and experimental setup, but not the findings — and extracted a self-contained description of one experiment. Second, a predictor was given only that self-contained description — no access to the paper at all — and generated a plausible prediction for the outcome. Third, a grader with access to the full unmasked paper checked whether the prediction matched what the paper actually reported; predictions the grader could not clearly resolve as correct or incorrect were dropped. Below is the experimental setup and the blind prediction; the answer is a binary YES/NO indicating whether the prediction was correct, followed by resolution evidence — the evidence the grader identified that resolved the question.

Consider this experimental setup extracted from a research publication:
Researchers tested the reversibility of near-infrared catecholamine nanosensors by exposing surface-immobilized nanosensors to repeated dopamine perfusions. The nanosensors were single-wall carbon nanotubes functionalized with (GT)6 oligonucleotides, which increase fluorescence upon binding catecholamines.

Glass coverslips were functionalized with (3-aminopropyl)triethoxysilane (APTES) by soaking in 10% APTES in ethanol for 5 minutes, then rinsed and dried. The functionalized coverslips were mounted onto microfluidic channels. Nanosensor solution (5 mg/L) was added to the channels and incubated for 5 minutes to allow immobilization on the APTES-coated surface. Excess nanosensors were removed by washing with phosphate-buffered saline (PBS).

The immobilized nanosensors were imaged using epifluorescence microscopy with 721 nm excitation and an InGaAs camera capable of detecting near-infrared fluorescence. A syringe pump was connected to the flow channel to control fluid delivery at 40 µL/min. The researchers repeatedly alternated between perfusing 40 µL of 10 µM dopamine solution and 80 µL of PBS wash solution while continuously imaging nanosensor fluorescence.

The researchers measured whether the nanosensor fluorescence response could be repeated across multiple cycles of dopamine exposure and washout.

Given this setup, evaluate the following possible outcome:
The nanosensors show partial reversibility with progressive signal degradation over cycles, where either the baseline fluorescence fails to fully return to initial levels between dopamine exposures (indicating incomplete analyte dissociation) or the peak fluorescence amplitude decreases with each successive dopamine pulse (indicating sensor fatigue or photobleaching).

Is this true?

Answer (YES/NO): NO